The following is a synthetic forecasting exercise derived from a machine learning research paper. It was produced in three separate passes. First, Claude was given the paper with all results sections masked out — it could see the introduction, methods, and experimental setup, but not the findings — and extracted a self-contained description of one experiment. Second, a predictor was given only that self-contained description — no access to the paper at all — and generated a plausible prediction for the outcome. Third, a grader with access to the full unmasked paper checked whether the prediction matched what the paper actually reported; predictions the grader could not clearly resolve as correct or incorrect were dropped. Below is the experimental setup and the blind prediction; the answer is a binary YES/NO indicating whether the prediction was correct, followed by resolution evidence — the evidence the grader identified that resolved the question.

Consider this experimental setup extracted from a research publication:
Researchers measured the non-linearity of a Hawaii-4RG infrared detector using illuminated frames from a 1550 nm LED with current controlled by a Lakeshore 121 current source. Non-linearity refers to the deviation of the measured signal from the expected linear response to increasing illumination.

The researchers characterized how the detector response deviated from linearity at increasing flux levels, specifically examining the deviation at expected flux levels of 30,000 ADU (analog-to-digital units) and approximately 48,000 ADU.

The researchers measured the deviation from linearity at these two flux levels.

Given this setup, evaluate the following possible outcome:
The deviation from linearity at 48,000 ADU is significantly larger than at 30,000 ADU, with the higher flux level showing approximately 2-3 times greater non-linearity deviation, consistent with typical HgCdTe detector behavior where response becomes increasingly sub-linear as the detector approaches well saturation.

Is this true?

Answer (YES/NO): NO